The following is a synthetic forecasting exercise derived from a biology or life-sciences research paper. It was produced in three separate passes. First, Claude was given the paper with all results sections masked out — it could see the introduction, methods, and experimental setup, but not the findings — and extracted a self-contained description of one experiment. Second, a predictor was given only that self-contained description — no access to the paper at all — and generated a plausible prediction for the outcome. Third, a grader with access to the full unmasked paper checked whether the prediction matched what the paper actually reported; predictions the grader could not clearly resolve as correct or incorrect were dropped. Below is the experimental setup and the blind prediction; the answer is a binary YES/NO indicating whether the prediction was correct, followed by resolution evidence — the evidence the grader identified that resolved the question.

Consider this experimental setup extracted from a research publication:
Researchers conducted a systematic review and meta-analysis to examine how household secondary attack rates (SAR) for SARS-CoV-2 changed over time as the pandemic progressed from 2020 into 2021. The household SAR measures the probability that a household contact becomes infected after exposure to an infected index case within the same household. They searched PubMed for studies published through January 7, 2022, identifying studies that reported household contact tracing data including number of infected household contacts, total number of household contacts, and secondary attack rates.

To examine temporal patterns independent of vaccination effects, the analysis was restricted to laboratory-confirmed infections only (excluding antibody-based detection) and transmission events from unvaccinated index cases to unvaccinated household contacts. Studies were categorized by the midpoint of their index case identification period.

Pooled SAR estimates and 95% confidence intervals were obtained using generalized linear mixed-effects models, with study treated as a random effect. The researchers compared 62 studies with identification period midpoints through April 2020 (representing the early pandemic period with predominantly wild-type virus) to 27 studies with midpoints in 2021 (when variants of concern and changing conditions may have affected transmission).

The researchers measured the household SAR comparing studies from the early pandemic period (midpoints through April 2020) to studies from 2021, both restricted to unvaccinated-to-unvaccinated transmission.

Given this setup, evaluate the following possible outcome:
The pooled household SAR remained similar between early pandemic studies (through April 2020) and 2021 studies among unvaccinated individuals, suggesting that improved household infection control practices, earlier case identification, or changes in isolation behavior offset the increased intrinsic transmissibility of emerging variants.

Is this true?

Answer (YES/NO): NO